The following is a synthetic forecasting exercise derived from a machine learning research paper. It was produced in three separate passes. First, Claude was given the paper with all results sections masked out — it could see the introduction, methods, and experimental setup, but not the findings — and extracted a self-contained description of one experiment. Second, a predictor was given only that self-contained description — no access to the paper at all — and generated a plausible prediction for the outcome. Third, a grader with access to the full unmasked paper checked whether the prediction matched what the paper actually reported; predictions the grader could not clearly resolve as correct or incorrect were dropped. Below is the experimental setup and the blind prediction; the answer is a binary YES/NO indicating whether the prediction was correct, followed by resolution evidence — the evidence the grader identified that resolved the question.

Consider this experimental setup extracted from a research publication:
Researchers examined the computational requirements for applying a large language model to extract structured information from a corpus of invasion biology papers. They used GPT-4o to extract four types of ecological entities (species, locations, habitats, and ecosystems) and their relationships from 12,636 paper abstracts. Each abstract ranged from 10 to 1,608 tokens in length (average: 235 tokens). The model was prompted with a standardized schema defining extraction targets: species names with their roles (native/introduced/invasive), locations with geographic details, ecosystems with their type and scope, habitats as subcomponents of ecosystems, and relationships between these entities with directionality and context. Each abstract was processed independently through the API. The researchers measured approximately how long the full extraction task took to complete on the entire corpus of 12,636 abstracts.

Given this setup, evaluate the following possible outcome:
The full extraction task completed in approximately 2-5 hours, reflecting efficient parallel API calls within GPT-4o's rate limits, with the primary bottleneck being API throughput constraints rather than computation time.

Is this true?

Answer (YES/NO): NO